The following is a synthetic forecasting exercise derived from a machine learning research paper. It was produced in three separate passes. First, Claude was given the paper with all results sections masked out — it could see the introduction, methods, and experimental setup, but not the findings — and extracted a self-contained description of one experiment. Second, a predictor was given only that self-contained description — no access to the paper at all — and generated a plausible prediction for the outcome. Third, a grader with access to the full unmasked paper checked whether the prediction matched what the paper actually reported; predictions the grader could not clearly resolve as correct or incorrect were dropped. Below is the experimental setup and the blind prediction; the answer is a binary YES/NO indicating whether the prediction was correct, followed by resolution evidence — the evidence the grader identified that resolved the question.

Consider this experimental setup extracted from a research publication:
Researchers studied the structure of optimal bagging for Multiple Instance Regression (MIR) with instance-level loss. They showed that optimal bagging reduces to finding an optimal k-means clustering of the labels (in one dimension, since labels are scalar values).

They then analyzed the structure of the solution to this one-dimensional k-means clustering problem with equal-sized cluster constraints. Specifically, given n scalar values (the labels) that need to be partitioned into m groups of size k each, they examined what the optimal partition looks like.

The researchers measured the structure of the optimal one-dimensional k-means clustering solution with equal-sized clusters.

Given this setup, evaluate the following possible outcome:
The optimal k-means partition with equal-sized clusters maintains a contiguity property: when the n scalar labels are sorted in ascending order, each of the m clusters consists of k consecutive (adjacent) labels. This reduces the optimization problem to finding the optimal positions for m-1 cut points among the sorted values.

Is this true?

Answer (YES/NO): YES